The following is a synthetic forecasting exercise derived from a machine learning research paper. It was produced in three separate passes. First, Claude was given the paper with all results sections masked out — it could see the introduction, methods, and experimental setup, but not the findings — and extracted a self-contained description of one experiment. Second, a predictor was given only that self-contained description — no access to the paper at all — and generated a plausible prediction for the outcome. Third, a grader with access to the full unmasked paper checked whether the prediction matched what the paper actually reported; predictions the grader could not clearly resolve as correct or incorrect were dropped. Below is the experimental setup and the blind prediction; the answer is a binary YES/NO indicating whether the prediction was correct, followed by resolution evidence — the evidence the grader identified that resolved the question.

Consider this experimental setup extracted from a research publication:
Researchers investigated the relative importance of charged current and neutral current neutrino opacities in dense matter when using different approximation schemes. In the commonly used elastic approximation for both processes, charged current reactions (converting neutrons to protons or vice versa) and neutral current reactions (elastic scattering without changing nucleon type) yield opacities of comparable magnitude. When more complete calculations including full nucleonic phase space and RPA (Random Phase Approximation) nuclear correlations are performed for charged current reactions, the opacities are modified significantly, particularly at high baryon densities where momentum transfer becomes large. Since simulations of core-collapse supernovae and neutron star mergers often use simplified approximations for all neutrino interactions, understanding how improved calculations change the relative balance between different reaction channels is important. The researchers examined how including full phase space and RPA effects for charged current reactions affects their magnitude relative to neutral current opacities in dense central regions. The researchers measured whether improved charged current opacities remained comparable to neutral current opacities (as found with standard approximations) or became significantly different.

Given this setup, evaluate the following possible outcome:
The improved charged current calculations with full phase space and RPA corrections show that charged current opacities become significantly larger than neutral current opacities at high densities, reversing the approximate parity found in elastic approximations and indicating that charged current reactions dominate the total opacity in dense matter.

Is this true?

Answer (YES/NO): YES